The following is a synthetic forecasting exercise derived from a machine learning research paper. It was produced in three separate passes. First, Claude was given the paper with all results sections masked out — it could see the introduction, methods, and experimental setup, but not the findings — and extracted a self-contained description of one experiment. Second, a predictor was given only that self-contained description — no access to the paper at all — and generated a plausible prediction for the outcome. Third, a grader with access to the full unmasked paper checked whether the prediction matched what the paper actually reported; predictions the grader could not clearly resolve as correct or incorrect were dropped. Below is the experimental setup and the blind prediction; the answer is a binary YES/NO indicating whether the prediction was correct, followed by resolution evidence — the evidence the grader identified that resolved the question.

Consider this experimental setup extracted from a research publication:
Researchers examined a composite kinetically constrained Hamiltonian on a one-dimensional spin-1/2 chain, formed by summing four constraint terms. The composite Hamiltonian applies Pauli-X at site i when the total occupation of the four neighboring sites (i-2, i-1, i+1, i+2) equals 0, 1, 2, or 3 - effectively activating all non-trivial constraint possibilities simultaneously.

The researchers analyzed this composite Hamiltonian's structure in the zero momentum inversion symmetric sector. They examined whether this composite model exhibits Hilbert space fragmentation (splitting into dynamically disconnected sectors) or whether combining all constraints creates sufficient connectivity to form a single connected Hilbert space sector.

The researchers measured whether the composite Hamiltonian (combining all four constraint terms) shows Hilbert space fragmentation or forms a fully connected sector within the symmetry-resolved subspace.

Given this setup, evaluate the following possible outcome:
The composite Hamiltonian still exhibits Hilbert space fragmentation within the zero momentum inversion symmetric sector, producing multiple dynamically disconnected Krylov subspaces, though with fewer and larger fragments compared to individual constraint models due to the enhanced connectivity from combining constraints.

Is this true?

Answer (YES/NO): NO